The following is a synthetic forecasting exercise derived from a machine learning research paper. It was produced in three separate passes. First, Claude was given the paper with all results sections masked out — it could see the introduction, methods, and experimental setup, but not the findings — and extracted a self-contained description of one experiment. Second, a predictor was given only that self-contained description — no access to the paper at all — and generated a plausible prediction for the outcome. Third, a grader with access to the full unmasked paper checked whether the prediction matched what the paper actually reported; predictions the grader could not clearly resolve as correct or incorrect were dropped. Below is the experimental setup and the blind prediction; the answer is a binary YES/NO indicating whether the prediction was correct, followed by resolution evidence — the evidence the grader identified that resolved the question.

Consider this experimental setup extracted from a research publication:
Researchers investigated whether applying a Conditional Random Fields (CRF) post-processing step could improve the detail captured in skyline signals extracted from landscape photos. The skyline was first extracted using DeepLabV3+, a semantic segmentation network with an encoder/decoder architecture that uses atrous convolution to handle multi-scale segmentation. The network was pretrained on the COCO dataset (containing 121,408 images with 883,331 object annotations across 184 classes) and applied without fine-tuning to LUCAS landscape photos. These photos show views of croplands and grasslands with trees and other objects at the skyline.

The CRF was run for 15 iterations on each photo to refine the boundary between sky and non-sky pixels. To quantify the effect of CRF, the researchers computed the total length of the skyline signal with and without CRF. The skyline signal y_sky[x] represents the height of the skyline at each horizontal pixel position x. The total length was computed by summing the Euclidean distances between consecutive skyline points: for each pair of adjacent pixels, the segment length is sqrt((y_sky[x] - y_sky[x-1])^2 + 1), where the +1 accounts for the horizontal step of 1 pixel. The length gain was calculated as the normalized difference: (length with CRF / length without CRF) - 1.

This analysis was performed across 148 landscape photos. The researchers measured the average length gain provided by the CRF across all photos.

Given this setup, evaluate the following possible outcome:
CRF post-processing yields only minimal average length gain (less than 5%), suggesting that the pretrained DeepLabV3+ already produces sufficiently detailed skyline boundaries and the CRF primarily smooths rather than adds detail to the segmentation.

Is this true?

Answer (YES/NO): NO